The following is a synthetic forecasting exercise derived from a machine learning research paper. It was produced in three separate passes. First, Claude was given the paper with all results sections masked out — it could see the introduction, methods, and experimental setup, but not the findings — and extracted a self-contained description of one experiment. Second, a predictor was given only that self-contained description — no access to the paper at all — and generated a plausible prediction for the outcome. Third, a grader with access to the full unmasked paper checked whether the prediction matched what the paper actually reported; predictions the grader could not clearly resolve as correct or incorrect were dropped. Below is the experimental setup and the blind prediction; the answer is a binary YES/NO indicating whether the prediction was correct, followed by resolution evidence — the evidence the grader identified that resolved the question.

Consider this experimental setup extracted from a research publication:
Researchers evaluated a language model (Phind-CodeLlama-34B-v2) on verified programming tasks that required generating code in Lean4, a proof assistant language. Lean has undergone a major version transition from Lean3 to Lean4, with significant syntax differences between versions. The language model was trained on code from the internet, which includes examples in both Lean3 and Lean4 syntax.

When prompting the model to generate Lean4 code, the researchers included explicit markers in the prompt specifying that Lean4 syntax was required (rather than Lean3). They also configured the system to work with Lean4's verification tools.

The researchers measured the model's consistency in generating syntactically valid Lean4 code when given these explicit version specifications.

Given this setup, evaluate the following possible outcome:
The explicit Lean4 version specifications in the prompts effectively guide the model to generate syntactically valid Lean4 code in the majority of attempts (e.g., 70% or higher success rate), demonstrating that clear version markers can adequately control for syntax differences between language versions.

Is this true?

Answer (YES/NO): NO